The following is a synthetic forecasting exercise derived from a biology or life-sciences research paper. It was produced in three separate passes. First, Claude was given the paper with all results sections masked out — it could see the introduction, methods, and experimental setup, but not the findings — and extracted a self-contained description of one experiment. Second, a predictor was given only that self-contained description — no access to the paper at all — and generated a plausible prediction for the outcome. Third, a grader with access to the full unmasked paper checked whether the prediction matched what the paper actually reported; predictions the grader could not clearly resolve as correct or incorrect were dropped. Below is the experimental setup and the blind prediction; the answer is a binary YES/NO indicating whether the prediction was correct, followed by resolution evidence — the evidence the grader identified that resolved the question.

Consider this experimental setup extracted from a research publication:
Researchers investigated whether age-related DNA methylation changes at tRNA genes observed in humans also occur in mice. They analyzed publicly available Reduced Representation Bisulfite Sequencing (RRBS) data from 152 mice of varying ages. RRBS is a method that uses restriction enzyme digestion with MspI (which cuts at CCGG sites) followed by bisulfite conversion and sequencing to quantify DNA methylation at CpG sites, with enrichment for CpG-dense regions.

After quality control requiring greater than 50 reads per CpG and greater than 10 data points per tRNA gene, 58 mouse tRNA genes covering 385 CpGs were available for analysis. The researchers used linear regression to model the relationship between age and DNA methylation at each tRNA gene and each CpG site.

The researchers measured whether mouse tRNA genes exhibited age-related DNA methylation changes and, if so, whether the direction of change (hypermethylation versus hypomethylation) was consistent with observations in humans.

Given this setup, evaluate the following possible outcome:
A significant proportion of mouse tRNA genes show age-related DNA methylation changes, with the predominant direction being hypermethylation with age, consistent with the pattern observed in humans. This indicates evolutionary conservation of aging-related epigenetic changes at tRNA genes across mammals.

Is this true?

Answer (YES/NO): NO